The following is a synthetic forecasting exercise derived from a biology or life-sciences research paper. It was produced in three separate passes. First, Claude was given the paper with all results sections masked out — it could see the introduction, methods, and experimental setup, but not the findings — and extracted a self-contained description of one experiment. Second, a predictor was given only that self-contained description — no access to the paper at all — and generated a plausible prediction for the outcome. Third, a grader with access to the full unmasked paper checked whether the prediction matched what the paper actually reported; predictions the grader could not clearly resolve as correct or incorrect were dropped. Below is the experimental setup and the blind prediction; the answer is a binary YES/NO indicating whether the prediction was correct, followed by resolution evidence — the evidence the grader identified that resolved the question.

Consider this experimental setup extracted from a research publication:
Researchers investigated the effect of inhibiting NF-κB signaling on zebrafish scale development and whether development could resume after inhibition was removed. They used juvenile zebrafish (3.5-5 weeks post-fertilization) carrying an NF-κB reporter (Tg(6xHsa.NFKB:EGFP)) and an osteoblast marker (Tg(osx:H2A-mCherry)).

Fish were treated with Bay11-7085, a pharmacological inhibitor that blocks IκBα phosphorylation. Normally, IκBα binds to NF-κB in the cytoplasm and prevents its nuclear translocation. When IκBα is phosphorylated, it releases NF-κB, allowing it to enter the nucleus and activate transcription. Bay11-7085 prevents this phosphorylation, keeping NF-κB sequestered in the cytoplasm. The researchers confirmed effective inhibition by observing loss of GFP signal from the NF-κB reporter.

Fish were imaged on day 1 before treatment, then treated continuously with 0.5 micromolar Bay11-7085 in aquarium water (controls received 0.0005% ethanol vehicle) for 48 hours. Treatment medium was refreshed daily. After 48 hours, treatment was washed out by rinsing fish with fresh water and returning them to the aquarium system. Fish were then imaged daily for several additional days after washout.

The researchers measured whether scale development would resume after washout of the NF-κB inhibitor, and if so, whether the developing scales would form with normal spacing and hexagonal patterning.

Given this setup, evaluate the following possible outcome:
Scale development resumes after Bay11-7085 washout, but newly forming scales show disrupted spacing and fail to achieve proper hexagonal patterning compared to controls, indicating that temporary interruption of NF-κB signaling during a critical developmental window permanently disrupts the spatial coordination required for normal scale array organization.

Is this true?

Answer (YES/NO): NO